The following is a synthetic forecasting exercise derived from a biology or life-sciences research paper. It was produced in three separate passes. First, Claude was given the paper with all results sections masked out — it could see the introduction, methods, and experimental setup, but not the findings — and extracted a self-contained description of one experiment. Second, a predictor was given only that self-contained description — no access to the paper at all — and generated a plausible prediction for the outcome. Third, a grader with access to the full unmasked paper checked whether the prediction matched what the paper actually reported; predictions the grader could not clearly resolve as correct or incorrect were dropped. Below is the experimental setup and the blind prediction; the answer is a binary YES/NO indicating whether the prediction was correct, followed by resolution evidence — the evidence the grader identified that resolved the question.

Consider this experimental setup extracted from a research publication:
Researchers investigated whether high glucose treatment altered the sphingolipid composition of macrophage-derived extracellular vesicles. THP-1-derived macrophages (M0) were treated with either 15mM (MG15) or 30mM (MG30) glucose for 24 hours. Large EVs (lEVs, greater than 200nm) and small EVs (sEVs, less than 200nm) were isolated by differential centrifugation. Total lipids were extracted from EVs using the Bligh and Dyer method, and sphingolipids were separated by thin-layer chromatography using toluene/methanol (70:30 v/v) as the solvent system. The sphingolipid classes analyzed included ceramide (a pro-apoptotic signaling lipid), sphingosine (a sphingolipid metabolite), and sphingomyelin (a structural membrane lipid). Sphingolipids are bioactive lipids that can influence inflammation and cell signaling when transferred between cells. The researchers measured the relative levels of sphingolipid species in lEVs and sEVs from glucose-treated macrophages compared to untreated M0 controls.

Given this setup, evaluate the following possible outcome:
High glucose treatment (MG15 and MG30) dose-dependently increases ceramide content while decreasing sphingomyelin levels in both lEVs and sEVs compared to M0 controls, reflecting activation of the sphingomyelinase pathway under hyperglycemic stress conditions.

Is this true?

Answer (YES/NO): NO